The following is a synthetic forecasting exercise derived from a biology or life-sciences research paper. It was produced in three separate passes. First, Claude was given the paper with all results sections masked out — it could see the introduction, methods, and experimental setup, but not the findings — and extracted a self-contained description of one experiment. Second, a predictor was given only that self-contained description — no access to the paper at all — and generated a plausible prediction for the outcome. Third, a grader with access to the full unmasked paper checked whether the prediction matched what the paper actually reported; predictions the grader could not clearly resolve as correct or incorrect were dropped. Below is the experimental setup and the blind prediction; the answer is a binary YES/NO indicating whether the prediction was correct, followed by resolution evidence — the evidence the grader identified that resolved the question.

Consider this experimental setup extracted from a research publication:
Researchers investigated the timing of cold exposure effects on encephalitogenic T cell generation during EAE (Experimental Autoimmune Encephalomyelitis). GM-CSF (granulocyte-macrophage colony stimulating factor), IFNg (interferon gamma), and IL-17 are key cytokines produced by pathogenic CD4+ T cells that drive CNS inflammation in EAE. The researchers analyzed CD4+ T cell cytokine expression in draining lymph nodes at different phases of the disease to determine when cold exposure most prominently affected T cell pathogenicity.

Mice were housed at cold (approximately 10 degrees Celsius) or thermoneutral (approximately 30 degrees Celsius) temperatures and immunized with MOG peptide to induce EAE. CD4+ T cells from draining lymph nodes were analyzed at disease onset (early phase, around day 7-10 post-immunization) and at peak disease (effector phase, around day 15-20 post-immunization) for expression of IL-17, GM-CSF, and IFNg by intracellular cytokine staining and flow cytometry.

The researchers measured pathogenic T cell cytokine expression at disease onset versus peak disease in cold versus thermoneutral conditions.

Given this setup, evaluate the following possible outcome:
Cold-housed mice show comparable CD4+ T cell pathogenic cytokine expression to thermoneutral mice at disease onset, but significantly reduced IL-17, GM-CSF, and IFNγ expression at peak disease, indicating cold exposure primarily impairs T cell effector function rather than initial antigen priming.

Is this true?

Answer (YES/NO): NO